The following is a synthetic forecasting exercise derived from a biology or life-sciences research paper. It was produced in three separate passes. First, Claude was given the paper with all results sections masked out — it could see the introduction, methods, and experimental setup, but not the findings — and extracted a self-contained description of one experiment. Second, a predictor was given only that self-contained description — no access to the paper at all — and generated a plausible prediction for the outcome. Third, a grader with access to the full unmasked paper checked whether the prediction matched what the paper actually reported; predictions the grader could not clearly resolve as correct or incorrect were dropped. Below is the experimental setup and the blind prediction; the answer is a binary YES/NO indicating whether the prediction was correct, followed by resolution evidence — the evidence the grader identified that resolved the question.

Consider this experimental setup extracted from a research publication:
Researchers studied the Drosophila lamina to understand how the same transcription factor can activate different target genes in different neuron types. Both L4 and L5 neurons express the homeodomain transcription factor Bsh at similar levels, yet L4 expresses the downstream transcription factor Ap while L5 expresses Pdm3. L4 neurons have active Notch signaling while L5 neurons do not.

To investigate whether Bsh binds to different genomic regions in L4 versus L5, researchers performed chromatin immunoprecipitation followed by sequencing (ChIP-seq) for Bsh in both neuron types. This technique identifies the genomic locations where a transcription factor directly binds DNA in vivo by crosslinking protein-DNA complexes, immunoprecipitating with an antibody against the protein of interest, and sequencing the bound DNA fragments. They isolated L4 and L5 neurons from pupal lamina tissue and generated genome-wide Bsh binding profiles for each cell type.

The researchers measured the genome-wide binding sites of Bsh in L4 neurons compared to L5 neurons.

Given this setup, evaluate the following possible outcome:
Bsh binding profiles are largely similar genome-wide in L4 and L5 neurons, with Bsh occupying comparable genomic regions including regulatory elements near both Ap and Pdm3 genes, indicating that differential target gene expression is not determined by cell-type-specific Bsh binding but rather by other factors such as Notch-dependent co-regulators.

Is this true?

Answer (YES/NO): NO